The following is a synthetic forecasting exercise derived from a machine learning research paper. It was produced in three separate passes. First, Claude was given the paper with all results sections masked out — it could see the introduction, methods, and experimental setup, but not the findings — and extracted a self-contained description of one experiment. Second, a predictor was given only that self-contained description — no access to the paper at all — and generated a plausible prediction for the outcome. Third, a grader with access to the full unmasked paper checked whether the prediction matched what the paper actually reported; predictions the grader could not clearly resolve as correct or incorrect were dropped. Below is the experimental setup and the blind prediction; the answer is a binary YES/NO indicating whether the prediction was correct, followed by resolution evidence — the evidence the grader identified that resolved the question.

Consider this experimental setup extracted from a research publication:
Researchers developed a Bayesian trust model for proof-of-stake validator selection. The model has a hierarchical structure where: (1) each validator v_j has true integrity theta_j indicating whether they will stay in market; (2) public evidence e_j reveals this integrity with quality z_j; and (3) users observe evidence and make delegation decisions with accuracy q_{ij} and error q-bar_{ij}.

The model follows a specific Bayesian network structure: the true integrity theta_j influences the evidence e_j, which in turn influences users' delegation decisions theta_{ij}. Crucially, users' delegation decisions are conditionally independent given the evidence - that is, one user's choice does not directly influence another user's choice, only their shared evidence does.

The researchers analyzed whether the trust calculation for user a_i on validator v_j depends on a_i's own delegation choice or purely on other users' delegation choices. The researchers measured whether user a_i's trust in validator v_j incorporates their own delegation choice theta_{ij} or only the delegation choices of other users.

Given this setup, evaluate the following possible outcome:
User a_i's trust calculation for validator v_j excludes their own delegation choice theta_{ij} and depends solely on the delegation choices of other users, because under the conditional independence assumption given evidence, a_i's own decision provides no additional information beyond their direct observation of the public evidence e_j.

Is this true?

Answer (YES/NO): NO